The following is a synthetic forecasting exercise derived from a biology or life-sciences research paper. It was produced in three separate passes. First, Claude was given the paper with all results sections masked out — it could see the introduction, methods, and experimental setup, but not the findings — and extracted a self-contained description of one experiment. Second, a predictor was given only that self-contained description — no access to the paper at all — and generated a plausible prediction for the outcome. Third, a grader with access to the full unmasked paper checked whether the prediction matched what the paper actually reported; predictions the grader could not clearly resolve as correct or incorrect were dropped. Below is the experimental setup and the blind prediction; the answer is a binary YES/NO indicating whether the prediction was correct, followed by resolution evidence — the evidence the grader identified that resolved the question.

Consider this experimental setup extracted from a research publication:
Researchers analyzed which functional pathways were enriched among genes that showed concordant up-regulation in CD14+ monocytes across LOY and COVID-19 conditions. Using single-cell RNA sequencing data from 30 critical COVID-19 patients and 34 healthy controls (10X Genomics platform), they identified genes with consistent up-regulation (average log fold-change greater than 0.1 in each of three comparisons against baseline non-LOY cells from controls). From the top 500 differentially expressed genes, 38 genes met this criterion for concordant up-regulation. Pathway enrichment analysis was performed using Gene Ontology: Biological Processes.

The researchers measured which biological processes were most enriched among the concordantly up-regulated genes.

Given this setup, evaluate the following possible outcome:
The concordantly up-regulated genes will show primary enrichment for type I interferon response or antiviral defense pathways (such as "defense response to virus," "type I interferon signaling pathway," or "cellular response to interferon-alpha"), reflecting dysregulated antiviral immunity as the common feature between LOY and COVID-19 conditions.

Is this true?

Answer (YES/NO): NO